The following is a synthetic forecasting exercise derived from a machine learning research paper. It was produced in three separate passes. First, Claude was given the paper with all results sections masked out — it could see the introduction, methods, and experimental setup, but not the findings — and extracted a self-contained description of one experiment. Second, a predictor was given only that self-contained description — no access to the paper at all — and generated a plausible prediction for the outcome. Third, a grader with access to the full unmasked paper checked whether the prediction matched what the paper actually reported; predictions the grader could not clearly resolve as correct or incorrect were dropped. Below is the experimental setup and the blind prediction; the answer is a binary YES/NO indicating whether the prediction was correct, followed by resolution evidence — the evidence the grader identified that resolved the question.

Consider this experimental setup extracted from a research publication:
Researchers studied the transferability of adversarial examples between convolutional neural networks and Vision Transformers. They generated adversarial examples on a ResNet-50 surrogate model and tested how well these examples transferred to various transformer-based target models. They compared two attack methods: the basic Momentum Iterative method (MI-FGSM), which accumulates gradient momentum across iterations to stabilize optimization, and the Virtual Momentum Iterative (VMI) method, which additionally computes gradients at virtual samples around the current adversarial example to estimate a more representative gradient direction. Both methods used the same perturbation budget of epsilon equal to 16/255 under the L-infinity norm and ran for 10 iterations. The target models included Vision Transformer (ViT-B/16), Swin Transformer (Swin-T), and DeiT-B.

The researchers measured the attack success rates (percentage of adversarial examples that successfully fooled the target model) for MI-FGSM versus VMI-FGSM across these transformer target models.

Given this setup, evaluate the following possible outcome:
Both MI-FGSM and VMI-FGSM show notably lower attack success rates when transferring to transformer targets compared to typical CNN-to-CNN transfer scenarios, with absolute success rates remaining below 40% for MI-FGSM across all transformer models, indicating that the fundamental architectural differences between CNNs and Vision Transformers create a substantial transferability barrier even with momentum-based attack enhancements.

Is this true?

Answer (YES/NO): YES